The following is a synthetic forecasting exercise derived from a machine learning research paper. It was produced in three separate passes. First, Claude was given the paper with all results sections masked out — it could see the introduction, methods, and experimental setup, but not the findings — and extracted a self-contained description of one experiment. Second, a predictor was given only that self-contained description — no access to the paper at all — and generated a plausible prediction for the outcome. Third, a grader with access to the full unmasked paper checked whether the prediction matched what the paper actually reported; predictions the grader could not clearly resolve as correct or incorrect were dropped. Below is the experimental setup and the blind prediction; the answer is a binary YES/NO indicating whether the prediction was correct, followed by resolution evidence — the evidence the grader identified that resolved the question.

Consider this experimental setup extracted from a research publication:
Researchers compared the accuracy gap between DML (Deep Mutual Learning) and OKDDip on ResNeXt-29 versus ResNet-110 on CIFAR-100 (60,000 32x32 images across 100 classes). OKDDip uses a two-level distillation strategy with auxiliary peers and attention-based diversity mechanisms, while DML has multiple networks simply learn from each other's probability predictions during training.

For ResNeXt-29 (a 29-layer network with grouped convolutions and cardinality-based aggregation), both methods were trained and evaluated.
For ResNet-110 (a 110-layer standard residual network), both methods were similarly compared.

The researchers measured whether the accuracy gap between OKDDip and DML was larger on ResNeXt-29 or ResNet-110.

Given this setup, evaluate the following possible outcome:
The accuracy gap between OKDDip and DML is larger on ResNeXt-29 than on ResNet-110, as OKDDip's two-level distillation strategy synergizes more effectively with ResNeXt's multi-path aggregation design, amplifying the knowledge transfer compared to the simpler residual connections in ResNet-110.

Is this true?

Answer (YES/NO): NO